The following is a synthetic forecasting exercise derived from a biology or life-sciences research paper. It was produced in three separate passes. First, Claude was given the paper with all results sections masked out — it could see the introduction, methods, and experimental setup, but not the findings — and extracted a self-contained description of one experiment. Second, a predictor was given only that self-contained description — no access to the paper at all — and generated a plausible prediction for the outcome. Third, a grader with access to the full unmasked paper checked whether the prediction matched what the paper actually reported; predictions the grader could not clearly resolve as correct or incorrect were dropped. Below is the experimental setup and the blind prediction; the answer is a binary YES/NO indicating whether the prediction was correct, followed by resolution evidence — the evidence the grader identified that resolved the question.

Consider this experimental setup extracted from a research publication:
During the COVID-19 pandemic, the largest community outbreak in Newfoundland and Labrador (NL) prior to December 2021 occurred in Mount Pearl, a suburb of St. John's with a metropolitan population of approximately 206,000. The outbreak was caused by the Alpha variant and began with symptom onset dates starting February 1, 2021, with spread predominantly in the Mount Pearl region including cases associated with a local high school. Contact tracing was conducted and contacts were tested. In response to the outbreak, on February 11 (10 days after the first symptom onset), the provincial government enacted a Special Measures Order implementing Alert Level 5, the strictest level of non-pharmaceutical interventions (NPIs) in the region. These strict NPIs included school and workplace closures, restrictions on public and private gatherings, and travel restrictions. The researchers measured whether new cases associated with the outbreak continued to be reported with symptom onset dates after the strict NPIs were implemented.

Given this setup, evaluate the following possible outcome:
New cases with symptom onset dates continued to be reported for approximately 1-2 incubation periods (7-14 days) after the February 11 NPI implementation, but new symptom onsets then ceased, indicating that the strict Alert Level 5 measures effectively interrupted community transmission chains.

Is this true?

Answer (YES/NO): NO